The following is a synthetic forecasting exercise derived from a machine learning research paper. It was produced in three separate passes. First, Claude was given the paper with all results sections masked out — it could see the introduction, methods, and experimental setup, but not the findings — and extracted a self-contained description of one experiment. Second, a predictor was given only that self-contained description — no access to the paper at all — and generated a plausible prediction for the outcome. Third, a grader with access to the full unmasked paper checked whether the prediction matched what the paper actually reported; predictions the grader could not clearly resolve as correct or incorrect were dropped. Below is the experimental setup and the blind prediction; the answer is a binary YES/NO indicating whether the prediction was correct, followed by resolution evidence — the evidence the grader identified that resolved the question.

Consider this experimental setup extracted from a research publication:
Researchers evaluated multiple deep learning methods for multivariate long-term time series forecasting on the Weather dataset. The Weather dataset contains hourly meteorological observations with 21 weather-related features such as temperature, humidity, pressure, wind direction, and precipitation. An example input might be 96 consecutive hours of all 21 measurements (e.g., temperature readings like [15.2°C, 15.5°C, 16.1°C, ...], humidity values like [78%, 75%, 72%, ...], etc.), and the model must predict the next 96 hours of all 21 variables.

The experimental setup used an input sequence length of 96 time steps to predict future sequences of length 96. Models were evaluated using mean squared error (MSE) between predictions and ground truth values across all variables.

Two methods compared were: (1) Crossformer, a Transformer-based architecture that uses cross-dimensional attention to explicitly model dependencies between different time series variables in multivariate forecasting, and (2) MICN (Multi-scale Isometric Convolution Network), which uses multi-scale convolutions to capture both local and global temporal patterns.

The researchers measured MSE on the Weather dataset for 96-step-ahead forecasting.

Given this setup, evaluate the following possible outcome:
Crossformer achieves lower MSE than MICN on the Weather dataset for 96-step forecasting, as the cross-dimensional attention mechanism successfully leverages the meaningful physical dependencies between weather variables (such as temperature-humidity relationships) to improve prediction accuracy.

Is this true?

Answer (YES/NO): YES